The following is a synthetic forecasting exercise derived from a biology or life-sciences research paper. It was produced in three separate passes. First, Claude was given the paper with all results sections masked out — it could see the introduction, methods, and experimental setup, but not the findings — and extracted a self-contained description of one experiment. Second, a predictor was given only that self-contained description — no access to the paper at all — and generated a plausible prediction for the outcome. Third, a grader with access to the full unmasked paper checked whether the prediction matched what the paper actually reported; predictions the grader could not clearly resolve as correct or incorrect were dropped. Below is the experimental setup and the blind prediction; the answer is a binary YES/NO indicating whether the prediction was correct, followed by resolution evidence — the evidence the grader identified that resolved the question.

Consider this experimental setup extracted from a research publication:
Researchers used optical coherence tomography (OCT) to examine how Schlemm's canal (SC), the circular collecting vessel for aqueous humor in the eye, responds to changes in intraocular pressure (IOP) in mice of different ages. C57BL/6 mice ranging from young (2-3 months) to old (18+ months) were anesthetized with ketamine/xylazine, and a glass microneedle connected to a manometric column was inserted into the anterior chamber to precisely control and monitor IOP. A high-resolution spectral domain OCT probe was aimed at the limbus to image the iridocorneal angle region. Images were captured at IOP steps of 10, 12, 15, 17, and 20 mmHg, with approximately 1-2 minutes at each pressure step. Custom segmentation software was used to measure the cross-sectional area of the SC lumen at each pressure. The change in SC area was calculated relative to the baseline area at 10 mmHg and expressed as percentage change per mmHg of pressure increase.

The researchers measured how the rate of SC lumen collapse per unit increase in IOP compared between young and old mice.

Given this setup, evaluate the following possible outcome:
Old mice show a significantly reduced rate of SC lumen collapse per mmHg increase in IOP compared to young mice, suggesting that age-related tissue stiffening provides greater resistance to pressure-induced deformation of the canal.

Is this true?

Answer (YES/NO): YES